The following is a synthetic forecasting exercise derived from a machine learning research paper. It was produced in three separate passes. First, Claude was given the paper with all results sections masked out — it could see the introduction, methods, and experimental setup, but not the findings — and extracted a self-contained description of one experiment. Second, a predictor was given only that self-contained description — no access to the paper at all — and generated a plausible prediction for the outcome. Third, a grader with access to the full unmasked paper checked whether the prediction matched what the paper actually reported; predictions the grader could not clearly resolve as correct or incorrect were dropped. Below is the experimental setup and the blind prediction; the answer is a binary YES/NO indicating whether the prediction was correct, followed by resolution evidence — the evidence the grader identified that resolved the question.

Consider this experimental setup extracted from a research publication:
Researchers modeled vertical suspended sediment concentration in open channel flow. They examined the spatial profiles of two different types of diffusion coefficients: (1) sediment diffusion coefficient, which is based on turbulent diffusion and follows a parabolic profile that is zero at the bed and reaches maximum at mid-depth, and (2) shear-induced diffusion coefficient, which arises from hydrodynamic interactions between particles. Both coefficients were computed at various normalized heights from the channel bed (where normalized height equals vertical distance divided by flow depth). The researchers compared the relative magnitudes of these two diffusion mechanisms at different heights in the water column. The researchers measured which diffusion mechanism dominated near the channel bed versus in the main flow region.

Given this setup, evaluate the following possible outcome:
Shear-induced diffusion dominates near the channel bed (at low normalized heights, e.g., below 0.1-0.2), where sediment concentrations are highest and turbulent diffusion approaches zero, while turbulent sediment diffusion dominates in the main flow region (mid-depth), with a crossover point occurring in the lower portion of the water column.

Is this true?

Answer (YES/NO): YES